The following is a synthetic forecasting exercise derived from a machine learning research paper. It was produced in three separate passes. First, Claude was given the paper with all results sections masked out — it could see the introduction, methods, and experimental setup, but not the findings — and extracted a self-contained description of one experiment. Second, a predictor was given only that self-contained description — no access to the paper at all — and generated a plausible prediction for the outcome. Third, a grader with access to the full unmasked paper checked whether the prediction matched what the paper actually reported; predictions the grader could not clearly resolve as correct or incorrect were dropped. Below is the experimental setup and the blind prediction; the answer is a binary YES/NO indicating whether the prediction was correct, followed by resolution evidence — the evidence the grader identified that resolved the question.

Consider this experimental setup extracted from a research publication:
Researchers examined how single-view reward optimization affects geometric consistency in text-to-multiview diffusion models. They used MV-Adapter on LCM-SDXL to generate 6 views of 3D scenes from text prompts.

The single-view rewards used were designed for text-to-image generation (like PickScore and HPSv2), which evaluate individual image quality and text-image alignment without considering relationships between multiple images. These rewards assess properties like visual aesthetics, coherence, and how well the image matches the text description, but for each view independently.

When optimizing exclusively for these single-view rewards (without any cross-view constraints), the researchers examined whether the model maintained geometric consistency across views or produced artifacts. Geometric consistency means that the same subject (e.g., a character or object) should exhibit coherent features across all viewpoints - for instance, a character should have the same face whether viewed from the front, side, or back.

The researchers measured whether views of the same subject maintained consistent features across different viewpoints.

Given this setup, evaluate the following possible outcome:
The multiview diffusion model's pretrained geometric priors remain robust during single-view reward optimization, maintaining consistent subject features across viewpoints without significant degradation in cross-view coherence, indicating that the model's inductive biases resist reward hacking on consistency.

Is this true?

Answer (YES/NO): NO